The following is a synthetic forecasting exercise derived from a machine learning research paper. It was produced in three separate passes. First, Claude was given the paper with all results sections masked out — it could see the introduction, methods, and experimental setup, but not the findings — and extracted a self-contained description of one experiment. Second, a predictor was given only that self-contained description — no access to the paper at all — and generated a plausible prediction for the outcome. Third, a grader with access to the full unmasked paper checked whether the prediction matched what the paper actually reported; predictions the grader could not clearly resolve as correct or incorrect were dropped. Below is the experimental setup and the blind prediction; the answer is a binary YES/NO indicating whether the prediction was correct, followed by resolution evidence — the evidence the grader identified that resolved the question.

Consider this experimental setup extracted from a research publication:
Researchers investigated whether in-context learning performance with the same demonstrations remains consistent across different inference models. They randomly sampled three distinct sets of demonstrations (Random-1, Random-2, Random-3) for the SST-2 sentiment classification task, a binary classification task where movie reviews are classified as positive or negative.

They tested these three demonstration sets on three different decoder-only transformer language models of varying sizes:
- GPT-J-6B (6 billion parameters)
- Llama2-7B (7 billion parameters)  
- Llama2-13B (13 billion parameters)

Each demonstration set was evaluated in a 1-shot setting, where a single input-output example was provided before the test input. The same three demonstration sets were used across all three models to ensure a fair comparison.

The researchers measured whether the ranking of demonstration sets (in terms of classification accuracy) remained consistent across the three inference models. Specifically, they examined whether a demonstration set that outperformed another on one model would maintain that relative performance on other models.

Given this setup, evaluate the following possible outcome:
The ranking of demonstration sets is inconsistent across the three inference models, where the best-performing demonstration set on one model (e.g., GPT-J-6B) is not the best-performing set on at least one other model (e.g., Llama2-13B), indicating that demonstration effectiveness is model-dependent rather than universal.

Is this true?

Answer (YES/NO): YES